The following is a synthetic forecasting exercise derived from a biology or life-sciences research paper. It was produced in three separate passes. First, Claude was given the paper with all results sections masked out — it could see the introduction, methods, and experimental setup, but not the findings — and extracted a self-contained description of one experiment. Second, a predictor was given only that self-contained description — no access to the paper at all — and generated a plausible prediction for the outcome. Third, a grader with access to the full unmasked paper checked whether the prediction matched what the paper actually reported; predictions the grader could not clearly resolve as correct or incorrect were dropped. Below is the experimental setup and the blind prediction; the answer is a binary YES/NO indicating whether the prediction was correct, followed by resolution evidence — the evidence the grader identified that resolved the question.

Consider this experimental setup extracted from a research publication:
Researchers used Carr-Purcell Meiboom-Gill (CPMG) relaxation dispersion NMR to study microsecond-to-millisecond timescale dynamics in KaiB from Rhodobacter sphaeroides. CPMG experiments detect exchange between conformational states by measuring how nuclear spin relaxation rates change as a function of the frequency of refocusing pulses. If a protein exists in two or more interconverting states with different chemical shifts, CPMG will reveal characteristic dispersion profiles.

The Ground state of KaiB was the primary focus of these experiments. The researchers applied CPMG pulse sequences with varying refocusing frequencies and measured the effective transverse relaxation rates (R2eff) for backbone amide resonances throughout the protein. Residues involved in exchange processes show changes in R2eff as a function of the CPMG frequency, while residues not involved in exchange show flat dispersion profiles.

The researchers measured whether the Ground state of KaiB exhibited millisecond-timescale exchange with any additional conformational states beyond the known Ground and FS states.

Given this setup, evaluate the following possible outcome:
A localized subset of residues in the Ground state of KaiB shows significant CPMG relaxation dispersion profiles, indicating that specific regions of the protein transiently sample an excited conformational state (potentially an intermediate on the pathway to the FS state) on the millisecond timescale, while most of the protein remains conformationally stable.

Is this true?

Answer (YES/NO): NO